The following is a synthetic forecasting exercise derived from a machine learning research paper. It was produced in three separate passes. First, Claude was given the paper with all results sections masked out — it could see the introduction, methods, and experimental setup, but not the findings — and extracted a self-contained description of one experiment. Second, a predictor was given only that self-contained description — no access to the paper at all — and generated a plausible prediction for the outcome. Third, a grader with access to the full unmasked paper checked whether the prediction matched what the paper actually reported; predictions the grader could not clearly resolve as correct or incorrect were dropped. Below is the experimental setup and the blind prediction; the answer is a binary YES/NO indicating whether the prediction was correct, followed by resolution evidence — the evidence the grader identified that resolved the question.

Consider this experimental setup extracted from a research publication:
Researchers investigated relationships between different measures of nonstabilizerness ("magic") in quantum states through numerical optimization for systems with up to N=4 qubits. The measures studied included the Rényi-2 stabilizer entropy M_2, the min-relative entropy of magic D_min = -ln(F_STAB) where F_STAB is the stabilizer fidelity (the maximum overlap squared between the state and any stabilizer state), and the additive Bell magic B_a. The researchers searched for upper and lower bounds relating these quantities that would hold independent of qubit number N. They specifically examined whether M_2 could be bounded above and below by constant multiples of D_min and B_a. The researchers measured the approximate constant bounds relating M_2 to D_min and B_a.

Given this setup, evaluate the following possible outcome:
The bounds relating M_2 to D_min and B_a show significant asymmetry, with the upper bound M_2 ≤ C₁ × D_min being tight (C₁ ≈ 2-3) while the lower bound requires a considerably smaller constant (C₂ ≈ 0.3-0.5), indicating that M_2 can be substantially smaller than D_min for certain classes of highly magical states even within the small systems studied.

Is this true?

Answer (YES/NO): NO